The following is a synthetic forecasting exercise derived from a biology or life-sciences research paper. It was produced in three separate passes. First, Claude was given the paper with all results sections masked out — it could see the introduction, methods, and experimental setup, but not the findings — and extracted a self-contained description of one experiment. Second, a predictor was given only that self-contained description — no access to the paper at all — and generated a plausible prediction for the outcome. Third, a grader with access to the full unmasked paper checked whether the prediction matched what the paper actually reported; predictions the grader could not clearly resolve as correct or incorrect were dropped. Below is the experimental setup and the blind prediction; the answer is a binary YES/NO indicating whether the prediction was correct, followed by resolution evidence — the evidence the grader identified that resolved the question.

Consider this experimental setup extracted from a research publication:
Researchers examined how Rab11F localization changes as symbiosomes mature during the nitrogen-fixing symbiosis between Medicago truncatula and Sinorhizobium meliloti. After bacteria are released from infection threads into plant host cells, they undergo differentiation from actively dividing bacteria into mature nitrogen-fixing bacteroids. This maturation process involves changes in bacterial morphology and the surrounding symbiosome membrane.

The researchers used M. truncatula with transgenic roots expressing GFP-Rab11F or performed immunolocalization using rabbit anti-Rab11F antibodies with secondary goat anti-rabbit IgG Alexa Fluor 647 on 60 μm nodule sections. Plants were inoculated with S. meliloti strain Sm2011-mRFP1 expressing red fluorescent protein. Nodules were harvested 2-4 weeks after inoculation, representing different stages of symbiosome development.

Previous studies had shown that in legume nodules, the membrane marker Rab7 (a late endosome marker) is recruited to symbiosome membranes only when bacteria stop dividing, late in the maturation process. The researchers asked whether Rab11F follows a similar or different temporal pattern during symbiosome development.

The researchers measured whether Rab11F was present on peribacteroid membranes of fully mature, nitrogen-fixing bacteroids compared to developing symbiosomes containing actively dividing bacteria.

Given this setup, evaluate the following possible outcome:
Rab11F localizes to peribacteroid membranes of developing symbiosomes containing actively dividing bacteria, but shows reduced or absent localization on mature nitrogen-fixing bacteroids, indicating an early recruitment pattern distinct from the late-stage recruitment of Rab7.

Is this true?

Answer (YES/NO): YES